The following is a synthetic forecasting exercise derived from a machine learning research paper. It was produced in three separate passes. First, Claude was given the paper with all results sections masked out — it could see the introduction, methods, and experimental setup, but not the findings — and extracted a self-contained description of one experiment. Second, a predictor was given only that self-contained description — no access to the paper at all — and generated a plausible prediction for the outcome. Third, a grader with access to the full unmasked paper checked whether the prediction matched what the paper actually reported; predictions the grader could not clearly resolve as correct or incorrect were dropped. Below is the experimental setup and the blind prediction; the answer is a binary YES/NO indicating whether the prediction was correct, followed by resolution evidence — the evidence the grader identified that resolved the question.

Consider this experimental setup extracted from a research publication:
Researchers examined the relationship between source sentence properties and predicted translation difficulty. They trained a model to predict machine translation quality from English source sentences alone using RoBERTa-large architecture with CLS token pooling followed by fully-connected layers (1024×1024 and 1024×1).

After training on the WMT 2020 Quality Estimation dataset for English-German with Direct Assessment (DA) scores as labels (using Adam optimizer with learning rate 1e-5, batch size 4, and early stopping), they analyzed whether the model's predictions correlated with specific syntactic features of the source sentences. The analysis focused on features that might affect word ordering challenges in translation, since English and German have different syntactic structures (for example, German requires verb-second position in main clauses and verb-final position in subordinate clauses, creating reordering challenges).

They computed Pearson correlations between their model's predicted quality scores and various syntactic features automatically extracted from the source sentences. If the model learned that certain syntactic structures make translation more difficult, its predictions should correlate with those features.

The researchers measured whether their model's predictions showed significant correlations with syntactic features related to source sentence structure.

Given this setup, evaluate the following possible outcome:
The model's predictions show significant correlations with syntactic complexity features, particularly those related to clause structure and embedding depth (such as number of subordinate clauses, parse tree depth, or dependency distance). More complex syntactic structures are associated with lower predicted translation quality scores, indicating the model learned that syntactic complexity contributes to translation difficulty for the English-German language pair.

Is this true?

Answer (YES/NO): YES